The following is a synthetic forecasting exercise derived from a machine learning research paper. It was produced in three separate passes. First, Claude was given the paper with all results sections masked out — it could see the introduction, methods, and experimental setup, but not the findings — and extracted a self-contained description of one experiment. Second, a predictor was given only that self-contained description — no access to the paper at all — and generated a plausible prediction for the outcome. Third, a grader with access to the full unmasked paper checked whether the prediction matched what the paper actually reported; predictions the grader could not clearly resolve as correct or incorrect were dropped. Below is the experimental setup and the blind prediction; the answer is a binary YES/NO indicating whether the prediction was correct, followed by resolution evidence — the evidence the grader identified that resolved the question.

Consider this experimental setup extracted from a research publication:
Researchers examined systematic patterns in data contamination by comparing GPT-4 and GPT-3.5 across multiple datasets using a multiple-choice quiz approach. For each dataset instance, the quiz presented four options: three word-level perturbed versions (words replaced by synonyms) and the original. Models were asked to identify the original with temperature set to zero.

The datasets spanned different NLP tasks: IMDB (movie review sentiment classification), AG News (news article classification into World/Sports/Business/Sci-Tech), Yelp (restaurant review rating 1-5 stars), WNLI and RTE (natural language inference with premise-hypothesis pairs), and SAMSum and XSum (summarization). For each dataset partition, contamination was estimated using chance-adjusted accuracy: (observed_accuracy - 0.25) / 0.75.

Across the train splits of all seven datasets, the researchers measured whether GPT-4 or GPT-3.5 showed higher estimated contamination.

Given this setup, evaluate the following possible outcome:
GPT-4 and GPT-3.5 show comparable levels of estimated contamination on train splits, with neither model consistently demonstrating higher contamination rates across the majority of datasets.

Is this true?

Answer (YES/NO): NO